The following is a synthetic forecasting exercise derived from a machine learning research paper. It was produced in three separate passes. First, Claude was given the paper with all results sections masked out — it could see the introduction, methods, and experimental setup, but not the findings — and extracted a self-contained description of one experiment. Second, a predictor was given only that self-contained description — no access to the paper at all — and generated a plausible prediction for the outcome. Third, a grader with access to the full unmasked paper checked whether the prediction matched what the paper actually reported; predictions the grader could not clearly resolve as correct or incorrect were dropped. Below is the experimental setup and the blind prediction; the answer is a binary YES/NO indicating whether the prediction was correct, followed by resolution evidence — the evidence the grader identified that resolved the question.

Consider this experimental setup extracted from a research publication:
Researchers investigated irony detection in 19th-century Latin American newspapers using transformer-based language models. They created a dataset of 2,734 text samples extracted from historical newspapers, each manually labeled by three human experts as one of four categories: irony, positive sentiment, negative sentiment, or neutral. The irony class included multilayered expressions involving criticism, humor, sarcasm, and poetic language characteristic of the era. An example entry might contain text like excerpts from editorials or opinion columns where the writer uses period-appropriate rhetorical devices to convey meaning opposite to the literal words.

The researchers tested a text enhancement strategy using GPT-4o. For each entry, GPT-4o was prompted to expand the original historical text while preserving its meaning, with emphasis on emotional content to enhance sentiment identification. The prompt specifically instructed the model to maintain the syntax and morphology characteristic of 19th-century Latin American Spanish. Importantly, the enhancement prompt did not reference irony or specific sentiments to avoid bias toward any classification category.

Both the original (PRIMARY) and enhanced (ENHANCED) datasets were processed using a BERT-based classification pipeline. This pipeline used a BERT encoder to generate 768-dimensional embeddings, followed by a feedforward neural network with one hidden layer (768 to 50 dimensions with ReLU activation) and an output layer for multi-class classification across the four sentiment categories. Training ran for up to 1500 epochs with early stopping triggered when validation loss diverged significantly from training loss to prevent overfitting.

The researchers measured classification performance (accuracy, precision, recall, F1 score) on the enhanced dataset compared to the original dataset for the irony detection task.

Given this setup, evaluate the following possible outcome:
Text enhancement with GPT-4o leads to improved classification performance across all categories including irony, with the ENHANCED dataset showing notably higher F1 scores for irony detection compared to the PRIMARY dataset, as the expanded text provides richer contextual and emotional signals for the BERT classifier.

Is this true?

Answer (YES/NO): NO